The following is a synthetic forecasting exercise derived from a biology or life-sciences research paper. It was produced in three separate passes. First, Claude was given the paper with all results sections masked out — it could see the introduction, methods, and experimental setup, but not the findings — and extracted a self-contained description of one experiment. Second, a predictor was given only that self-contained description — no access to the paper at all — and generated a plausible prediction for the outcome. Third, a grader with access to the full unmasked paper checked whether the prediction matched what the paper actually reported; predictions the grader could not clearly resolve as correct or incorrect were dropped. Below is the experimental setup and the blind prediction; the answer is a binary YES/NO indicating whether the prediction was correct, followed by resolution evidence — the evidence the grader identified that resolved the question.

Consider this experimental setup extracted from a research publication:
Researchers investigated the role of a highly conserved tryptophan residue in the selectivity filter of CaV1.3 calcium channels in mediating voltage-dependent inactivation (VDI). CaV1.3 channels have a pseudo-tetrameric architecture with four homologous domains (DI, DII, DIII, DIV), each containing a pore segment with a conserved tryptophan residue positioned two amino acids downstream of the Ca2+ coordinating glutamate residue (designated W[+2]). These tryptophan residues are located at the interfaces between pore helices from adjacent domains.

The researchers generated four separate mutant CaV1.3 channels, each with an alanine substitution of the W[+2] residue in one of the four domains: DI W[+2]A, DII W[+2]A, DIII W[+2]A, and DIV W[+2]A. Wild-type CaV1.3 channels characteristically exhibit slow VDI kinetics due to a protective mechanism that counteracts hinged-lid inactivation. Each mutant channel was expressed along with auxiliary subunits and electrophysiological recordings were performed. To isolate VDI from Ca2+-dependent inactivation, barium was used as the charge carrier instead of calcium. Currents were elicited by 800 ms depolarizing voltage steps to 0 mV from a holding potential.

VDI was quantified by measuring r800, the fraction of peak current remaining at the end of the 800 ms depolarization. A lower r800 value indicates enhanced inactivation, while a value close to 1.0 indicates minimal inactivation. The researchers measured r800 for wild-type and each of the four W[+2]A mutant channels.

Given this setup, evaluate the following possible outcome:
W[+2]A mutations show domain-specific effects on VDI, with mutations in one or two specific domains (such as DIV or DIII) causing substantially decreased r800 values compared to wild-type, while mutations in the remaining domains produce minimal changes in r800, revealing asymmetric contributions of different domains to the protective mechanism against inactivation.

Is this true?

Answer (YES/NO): YES